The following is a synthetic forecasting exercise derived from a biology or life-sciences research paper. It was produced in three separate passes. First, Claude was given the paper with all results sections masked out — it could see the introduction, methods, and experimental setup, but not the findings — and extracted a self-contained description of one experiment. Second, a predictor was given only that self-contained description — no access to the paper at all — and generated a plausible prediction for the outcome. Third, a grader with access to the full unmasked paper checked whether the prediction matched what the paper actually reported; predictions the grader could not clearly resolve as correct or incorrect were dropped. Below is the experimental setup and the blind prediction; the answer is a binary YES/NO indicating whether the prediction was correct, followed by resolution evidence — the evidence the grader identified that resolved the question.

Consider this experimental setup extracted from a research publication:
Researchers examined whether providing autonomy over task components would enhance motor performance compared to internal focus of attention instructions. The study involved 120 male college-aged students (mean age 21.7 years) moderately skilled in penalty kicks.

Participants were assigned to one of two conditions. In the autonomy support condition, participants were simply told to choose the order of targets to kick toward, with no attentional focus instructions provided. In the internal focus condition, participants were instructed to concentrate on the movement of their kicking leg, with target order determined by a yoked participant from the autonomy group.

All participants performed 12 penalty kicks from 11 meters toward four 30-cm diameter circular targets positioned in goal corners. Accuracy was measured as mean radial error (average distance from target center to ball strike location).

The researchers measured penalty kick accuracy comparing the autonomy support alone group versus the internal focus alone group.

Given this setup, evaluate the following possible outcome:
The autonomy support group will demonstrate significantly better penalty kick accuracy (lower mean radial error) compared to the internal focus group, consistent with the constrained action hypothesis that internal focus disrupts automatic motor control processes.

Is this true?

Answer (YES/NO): NO